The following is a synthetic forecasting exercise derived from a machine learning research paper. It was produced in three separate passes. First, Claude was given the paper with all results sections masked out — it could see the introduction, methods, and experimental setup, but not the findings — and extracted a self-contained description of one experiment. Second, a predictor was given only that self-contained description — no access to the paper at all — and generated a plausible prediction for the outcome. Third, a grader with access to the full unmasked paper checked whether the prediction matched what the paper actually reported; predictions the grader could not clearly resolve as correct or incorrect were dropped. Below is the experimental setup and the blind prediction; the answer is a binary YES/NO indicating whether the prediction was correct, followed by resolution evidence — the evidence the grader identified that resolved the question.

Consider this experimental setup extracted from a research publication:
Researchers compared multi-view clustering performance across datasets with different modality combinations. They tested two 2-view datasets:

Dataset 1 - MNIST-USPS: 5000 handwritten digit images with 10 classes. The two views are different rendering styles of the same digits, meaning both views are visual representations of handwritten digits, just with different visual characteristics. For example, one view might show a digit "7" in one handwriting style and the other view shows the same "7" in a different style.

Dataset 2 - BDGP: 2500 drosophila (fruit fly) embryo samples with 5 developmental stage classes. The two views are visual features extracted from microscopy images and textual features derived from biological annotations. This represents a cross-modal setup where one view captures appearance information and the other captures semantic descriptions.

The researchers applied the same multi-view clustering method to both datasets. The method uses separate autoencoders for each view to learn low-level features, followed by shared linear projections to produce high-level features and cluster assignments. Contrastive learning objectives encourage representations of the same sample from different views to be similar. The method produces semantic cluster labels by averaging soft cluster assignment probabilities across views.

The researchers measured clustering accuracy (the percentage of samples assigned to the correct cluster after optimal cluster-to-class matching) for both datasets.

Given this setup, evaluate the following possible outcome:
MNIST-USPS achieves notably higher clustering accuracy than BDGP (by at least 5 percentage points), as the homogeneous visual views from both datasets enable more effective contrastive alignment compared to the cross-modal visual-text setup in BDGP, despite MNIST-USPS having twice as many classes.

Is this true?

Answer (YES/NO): NO